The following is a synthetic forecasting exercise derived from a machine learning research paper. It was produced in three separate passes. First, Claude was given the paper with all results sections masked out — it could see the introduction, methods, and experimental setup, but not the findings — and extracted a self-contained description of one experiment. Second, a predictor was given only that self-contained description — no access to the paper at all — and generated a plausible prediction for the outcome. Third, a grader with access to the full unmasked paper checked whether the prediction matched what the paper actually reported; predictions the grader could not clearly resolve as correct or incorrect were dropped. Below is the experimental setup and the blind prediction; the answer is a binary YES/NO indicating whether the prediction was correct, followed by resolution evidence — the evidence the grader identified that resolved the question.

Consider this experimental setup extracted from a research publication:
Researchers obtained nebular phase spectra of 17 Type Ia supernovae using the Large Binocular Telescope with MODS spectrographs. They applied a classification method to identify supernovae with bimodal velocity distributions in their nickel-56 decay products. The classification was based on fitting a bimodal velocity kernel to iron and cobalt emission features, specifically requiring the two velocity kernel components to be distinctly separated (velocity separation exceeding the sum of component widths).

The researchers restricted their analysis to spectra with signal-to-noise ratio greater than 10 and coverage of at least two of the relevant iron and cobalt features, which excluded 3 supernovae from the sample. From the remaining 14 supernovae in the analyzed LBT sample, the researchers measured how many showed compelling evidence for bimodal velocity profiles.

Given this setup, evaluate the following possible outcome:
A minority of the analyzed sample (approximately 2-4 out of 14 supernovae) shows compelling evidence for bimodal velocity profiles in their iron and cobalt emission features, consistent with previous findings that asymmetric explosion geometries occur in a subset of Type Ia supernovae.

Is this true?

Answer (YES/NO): YES